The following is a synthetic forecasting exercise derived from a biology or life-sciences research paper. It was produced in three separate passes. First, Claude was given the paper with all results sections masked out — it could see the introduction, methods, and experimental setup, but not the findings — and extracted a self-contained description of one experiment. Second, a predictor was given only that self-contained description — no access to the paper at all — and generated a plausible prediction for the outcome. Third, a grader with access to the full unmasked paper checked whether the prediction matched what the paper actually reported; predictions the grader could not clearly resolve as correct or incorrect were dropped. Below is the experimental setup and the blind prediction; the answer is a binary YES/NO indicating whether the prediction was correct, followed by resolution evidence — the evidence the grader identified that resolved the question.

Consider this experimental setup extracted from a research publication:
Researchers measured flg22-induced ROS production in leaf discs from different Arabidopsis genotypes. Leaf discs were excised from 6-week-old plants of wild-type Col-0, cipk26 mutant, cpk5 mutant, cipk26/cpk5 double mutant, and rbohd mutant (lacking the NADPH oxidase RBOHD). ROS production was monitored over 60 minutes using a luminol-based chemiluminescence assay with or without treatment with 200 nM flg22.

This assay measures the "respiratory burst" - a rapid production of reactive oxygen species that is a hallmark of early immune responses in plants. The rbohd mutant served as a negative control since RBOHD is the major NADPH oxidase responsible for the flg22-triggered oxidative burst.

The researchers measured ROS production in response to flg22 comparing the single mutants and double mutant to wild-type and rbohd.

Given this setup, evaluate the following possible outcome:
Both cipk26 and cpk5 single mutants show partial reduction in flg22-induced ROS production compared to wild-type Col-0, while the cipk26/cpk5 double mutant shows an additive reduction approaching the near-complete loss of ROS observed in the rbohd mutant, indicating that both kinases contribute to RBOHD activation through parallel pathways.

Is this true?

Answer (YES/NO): NO